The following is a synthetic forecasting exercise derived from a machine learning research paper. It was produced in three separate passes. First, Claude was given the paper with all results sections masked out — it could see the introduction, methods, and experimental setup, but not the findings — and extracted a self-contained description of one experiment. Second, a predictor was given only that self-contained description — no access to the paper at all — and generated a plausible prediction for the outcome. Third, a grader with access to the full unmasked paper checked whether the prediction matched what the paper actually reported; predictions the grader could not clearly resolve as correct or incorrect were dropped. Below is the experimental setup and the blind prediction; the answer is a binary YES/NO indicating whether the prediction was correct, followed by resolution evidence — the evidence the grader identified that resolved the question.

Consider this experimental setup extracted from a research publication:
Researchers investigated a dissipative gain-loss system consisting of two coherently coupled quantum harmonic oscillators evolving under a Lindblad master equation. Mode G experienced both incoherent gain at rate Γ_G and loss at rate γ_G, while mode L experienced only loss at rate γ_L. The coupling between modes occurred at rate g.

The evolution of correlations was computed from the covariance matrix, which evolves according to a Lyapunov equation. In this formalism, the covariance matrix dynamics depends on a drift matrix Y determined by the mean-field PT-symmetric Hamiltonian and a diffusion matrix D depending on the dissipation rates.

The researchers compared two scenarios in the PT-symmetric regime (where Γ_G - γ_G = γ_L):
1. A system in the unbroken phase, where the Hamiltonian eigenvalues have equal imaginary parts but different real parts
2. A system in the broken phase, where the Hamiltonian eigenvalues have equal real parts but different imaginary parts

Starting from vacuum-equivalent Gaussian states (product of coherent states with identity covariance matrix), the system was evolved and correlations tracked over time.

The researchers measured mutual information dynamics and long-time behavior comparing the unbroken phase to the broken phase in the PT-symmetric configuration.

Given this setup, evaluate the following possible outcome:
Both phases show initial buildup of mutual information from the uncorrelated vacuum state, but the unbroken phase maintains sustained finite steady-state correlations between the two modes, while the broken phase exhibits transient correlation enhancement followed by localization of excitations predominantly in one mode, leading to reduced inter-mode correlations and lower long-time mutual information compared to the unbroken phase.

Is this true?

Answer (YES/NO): NO